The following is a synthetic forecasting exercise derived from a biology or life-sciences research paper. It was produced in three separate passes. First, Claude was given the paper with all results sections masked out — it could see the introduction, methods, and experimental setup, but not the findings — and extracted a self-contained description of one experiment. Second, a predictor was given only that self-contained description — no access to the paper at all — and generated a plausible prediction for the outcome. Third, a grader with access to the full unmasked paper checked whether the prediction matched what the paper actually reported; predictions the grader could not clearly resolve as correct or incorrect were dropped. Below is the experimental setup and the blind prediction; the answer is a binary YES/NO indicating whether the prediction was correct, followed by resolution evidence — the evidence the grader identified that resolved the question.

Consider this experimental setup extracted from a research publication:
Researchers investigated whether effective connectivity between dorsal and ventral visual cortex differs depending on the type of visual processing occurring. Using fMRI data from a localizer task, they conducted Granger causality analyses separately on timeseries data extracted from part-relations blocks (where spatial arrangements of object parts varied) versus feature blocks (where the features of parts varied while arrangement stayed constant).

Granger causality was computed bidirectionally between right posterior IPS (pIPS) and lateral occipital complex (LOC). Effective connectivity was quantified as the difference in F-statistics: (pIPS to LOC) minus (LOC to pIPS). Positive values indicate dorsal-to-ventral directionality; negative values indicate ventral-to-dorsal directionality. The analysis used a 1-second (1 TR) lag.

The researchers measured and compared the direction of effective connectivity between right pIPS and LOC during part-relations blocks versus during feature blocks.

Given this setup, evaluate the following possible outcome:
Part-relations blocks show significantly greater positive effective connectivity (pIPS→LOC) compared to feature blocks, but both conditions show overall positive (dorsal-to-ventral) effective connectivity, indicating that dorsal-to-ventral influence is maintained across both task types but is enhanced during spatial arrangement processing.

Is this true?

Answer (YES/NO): NO